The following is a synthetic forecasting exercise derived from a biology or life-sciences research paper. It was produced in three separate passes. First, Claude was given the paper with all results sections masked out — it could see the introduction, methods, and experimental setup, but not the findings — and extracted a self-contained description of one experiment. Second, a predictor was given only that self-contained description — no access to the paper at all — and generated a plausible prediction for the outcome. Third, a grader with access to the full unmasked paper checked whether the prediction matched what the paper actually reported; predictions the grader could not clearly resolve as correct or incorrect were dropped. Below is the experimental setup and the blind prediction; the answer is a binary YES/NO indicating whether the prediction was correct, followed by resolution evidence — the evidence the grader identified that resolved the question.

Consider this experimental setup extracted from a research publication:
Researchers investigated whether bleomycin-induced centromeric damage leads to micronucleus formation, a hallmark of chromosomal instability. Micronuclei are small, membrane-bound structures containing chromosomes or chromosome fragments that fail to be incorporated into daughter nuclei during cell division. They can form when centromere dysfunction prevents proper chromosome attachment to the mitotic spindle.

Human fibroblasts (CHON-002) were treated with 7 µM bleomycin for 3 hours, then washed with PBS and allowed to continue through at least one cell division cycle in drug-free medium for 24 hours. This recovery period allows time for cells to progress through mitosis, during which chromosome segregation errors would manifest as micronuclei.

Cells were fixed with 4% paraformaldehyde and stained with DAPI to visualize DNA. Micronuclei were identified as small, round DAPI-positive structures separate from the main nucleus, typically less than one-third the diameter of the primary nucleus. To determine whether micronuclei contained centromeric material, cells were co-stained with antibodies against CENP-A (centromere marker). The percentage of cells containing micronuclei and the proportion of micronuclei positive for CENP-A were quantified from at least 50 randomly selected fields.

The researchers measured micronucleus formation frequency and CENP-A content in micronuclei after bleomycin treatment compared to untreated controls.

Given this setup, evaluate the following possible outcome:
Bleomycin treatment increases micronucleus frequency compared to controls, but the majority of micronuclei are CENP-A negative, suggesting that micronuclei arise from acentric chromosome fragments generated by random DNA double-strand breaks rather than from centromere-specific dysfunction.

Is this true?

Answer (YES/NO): NO